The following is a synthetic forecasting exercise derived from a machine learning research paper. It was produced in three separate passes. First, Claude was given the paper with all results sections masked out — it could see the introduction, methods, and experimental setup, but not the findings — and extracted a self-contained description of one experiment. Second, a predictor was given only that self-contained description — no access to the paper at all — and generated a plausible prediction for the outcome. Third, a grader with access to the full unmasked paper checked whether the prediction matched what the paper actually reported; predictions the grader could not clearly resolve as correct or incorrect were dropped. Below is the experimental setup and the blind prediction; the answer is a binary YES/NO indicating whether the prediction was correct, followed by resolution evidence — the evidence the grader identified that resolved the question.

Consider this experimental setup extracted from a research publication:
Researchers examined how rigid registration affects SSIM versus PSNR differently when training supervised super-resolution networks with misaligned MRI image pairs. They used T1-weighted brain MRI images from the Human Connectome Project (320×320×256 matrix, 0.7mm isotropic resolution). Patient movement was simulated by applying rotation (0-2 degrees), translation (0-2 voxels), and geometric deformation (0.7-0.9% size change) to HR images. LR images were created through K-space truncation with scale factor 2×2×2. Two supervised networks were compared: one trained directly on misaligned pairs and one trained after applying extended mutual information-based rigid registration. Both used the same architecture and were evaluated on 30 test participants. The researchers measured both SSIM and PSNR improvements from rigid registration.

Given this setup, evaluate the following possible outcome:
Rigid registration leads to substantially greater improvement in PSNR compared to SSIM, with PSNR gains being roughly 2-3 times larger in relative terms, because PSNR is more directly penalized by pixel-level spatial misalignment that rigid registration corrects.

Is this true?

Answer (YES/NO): NO